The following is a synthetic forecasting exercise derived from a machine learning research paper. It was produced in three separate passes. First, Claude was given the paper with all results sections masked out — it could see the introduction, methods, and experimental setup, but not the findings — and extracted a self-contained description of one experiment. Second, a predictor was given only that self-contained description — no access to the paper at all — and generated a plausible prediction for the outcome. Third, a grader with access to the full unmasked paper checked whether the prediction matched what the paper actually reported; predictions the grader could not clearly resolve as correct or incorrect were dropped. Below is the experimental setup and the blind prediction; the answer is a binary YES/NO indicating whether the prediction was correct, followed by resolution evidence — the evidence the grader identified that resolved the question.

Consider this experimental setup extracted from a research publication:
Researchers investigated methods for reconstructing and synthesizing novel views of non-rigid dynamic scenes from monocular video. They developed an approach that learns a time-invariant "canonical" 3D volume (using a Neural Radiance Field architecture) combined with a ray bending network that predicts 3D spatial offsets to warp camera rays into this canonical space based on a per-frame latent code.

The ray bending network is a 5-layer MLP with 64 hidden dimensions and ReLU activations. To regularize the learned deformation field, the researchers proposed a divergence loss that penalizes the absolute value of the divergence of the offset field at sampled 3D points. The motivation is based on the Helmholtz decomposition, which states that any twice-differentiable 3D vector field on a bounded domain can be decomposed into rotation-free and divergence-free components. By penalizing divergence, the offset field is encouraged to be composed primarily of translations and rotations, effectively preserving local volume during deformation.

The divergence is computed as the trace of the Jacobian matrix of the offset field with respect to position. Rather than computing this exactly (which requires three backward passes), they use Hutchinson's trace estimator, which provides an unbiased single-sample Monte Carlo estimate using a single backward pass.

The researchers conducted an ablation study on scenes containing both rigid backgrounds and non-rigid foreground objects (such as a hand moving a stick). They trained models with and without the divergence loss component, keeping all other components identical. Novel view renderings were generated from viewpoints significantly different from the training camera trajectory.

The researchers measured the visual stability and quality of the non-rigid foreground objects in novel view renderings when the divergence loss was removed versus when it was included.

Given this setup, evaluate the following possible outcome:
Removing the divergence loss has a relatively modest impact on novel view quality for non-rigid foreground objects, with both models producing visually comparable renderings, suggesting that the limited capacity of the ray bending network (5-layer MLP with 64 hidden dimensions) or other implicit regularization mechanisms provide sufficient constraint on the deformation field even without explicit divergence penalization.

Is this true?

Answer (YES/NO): NO